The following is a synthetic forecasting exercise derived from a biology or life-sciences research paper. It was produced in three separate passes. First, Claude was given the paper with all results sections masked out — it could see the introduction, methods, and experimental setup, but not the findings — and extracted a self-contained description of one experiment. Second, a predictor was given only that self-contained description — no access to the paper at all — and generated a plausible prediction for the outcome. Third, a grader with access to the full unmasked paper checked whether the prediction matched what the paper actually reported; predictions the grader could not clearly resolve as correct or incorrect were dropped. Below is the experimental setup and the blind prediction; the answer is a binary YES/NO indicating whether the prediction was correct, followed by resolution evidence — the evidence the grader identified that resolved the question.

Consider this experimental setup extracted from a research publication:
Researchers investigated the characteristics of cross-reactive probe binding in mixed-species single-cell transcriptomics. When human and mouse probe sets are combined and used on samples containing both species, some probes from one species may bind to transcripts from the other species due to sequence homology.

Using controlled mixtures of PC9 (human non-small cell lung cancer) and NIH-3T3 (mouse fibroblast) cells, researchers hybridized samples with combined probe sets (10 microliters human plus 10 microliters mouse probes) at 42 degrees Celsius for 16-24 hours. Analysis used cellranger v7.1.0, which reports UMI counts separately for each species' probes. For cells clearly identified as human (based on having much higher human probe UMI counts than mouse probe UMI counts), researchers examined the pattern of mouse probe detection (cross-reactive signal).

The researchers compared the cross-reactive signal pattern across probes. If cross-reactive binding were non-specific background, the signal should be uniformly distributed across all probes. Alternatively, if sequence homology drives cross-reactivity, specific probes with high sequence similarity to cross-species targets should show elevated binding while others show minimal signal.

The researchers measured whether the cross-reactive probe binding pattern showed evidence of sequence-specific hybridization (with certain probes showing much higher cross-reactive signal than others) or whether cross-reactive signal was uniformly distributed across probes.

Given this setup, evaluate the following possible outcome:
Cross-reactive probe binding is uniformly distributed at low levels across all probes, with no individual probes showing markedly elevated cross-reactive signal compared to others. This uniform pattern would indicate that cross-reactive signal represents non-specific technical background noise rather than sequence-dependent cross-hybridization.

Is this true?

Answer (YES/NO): NO